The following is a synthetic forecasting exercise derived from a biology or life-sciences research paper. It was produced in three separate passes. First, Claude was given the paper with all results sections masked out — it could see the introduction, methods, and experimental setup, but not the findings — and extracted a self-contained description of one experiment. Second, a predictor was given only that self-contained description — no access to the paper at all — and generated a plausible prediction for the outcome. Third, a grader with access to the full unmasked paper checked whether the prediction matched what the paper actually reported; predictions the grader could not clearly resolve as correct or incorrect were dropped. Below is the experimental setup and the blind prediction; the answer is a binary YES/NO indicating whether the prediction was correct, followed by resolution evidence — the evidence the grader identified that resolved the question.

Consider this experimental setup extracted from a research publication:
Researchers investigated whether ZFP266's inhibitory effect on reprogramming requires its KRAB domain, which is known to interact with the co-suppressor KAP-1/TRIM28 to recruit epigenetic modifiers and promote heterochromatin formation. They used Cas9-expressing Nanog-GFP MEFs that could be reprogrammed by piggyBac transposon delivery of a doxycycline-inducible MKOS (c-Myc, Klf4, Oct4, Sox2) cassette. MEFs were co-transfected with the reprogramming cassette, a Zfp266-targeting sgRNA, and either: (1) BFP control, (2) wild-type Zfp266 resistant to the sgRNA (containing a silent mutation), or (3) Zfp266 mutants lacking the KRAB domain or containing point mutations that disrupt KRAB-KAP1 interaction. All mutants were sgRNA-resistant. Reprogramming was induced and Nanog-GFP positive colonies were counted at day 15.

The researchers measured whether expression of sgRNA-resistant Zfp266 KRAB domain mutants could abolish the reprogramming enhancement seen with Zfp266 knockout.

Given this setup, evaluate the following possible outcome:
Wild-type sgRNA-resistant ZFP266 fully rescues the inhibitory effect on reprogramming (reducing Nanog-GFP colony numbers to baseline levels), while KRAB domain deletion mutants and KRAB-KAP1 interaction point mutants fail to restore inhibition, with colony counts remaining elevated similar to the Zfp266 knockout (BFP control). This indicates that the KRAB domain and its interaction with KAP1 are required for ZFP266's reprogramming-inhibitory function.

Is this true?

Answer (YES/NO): YES